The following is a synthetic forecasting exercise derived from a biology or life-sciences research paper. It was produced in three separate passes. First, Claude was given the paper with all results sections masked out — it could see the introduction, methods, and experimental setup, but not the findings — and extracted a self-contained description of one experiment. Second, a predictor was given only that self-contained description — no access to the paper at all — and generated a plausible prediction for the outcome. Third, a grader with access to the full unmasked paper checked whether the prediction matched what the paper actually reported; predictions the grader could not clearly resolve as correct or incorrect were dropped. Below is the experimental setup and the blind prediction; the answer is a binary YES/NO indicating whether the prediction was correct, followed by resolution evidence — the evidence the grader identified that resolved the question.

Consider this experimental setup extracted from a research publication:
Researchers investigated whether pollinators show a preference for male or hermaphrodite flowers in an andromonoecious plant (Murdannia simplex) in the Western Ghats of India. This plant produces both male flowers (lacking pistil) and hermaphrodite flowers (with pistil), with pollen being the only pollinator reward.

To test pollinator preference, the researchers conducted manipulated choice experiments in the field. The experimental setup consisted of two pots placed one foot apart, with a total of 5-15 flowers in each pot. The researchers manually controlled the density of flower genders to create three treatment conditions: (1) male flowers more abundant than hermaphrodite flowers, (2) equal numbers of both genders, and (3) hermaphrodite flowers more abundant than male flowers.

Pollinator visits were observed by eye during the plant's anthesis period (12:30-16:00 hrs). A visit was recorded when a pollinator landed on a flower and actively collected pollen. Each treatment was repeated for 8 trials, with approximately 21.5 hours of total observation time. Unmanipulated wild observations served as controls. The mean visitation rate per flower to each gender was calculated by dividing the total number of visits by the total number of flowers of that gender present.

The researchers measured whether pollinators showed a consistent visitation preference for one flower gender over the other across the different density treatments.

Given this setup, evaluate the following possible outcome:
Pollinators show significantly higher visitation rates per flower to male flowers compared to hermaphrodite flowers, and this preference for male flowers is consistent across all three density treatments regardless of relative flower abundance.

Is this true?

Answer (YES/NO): NO